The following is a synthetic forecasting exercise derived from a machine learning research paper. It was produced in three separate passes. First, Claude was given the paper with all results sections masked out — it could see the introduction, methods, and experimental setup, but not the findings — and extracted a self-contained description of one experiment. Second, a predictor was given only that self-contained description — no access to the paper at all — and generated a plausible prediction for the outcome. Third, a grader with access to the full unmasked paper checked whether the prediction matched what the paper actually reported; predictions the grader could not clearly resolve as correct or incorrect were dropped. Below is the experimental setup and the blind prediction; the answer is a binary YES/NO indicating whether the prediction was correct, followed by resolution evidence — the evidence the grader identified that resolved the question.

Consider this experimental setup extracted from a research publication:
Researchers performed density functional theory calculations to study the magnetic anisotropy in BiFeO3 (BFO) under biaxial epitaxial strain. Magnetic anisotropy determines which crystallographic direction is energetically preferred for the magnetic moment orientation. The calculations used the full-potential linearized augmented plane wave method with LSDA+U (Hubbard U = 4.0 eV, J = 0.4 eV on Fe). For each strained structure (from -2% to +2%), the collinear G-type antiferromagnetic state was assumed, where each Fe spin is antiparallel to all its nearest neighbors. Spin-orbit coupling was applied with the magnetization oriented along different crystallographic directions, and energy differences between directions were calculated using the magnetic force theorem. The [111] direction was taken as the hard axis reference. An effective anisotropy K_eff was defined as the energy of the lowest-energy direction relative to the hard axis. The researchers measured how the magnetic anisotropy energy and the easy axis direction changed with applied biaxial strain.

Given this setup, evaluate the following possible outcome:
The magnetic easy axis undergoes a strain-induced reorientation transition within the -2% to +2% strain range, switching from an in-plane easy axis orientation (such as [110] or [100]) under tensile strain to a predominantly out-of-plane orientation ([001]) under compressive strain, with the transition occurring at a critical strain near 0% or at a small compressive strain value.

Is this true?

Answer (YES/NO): NO